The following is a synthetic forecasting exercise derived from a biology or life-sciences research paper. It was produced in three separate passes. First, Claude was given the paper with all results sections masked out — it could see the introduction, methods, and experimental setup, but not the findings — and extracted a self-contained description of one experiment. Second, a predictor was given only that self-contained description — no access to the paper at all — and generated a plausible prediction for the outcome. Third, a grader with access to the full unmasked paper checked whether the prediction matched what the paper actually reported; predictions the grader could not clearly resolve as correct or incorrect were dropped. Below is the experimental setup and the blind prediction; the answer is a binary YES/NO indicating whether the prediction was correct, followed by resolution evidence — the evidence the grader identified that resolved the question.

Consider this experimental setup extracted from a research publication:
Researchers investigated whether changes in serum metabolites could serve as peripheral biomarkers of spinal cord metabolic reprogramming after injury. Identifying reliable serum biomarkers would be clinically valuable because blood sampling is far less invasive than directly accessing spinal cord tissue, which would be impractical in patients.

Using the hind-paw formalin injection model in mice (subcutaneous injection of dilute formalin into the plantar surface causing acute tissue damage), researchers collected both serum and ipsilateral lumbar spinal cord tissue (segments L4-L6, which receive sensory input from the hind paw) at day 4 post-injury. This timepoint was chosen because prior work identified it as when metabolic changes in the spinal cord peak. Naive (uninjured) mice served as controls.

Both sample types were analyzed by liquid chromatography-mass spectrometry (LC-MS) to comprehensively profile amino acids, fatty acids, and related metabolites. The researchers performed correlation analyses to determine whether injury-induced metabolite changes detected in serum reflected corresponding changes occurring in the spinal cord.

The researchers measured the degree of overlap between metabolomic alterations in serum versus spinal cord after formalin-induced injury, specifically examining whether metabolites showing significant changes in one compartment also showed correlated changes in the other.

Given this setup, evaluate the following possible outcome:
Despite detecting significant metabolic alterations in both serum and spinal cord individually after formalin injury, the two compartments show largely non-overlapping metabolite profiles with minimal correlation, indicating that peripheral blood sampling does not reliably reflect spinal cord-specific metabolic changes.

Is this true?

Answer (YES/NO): NO